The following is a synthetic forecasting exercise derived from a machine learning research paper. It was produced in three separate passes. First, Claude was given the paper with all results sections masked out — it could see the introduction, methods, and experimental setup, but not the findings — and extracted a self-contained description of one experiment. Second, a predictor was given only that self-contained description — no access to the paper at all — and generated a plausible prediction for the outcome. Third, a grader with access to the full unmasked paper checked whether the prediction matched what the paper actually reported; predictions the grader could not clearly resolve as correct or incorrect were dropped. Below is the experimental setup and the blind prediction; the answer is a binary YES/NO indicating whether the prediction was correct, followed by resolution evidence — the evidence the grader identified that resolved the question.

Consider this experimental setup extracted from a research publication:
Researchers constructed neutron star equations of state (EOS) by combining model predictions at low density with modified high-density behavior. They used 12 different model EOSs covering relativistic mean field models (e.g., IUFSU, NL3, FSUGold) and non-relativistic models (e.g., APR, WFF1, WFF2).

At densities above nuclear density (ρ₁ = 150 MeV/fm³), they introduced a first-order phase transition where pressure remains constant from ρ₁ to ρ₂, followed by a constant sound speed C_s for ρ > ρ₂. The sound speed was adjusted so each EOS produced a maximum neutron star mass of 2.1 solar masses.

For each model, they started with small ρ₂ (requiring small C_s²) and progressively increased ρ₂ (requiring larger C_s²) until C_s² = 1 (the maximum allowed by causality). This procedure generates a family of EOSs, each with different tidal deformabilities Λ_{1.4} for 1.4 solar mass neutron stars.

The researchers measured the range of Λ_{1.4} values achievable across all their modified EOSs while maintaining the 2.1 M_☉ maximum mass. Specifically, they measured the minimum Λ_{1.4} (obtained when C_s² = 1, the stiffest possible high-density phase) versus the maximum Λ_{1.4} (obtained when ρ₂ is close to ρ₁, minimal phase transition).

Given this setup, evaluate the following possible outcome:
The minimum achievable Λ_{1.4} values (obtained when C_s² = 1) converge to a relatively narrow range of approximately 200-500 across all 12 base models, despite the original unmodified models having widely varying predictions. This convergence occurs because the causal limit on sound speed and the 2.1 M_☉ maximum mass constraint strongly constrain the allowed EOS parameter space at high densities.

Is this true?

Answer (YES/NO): NO